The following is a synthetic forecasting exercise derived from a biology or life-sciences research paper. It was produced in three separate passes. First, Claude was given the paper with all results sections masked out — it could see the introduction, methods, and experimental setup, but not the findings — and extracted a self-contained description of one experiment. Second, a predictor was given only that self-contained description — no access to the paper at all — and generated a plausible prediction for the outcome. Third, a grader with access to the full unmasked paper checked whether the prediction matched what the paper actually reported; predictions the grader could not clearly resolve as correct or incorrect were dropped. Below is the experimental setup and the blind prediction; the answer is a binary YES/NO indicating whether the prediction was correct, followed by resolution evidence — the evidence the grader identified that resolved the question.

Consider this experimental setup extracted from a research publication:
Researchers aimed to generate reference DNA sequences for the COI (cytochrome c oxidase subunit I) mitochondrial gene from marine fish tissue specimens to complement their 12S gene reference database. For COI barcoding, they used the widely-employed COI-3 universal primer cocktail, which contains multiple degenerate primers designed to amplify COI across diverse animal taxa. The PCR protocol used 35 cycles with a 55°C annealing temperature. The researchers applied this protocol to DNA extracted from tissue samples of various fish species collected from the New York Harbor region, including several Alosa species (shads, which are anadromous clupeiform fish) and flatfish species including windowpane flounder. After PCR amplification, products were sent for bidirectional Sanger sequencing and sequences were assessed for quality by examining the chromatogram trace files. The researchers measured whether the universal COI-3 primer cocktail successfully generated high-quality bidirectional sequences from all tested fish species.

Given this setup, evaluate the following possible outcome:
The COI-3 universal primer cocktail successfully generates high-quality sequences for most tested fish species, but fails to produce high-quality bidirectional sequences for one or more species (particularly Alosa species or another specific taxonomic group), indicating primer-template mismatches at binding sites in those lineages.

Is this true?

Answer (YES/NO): YES